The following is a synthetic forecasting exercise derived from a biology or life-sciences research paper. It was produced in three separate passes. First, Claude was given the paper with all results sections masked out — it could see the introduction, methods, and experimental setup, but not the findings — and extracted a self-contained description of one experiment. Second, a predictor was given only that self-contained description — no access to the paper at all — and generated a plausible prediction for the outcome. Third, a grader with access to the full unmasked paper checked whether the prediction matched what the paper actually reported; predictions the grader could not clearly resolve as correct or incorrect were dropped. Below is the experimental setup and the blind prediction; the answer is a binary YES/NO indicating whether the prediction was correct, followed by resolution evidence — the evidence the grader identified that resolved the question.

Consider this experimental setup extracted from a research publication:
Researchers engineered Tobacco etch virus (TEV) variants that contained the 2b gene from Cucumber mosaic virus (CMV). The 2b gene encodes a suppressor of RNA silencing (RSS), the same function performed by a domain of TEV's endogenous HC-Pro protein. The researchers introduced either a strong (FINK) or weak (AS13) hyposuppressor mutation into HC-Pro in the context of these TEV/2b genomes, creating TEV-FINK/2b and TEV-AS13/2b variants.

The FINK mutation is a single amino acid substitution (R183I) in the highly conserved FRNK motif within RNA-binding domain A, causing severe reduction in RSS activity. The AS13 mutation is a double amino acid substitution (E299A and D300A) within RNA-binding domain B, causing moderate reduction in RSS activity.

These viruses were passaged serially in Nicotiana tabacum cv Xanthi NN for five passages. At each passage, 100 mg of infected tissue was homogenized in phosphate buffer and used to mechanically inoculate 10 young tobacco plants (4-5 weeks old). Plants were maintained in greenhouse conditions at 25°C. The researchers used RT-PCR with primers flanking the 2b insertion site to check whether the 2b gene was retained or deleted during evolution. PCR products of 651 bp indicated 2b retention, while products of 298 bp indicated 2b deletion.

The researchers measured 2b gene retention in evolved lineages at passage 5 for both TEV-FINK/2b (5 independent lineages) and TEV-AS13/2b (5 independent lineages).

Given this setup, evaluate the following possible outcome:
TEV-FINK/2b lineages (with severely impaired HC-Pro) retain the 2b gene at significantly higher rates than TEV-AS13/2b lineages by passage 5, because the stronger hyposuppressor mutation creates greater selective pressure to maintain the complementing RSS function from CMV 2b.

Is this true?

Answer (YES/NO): NO